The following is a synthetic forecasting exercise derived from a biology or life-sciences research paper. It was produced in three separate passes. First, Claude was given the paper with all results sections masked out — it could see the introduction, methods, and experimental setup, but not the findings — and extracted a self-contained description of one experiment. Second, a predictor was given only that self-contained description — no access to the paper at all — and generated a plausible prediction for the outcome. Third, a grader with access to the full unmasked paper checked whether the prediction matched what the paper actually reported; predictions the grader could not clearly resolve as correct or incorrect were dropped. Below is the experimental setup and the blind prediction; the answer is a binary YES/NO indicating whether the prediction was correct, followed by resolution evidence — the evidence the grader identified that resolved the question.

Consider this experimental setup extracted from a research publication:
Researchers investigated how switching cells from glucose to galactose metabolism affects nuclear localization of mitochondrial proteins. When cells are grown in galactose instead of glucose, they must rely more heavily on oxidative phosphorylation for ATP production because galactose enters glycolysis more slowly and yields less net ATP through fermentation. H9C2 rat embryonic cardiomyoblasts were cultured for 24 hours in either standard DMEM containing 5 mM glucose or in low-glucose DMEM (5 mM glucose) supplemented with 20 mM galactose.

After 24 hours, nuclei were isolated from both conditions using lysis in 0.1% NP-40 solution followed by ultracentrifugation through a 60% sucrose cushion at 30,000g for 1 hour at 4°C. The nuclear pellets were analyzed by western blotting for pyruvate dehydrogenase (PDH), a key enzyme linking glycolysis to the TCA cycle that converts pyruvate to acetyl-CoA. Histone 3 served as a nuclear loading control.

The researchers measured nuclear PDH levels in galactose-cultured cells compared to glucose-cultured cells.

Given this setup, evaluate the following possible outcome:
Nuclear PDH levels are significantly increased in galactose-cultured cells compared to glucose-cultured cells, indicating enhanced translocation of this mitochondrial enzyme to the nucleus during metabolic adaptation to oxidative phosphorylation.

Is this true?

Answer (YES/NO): YES